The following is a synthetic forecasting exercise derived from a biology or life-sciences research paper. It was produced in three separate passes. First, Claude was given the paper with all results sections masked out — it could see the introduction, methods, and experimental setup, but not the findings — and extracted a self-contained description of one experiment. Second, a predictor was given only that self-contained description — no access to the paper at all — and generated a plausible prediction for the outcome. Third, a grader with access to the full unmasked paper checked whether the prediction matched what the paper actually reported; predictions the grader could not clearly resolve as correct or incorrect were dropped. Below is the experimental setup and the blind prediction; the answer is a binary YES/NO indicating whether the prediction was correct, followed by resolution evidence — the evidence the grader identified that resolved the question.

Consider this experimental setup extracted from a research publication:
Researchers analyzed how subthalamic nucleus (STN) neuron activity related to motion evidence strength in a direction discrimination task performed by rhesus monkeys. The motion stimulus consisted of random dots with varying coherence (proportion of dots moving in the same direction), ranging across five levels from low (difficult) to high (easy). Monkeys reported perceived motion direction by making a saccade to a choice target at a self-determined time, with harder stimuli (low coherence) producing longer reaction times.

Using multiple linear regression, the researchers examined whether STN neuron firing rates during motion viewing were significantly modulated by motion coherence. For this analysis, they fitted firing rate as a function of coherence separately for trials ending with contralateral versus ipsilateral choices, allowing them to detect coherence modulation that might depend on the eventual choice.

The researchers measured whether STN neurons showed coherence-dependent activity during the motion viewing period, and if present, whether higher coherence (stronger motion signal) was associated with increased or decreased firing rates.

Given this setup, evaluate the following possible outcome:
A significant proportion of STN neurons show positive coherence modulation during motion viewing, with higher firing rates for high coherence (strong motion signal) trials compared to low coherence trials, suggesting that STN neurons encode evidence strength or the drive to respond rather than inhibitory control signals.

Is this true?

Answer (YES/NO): NO